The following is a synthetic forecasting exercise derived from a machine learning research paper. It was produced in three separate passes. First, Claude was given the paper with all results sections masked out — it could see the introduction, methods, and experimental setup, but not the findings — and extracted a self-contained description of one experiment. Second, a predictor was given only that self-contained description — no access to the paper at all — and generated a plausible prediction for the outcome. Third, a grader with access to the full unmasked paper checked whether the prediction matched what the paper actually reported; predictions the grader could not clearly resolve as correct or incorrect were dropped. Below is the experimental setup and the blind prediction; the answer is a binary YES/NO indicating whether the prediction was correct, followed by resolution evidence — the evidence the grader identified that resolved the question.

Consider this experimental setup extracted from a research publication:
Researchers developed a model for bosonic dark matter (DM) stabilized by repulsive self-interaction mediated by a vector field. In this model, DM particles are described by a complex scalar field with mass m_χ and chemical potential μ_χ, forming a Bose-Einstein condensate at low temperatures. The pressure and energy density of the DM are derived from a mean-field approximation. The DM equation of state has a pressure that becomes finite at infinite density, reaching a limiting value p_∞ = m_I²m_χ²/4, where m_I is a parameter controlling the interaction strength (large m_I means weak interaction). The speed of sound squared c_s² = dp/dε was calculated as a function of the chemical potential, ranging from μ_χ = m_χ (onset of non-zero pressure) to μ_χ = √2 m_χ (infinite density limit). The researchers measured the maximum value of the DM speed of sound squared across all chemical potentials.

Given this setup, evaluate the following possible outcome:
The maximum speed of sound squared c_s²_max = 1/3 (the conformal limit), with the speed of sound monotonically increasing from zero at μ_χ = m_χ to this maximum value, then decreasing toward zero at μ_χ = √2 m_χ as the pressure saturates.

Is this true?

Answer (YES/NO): NO